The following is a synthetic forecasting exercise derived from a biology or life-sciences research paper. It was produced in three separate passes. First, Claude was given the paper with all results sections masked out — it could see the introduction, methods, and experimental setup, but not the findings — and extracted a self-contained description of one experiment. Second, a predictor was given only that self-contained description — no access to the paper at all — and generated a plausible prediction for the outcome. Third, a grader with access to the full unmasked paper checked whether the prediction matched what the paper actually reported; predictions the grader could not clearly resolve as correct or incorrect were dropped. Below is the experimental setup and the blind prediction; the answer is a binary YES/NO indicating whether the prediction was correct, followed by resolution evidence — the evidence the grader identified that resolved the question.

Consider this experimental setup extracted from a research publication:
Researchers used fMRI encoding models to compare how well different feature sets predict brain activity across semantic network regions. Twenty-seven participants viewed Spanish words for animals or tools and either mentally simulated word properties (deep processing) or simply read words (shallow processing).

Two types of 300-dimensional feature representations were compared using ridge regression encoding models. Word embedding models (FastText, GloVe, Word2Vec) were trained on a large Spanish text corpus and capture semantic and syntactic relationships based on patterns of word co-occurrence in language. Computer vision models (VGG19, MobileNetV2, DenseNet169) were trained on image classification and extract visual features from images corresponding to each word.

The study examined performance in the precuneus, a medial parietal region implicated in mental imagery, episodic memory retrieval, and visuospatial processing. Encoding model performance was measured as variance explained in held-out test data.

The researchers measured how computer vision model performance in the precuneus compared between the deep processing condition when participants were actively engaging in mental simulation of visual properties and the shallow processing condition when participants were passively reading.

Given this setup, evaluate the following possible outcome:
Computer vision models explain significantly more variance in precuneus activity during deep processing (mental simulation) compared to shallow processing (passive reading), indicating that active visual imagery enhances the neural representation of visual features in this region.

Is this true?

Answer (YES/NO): NO